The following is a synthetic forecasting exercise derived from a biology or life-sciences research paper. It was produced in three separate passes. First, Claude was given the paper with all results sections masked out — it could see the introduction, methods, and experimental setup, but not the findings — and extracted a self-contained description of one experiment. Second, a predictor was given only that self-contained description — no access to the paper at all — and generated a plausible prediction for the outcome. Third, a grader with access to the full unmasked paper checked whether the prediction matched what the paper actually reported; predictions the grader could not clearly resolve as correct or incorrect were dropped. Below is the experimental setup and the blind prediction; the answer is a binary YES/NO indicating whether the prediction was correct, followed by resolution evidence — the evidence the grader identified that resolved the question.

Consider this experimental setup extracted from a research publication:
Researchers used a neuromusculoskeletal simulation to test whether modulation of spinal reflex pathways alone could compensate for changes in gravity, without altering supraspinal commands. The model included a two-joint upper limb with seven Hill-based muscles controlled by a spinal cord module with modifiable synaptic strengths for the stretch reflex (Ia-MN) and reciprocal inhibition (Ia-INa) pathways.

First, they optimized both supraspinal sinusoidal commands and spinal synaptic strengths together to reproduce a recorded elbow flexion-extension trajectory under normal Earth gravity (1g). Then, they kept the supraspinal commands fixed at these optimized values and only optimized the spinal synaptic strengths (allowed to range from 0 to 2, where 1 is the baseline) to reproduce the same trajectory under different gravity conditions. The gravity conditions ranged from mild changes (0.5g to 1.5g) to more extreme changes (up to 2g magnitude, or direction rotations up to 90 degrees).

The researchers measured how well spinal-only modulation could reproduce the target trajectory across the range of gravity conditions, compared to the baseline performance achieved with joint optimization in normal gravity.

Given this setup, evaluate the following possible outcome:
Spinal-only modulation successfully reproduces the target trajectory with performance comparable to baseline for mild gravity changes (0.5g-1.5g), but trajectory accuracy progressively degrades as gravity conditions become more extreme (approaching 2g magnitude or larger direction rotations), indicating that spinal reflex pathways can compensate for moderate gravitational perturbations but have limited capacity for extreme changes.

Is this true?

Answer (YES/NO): YES